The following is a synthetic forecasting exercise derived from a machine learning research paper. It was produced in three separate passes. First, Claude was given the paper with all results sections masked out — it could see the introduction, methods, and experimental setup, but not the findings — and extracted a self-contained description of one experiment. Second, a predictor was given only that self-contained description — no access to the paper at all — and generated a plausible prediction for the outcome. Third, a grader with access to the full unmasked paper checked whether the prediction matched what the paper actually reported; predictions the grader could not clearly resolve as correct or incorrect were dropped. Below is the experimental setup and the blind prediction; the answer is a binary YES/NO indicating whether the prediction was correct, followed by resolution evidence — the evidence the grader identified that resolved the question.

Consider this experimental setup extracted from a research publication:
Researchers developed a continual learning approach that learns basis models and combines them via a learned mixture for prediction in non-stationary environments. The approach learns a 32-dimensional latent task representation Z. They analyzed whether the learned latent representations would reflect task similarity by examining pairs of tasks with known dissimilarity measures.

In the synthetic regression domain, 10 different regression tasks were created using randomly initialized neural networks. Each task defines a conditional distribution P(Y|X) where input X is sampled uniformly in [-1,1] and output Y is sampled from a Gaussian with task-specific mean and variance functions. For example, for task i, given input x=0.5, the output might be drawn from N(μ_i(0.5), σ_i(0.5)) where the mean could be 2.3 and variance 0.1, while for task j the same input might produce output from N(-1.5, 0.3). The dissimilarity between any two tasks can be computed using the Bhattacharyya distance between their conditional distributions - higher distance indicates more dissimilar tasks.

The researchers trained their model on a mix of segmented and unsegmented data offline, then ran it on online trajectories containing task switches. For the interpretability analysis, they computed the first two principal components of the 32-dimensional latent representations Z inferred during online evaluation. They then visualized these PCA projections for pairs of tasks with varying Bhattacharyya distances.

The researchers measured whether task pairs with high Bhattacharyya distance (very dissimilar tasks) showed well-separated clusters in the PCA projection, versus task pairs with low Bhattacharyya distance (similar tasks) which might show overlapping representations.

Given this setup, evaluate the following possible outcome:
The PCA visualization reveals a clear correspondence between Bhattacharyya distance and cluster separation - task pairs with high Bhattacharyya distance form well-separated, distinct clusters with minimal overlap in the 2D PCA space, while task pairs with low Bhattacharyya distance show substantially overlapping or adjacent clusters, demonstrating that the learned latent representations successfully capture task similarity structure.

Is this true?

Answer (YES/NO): YES